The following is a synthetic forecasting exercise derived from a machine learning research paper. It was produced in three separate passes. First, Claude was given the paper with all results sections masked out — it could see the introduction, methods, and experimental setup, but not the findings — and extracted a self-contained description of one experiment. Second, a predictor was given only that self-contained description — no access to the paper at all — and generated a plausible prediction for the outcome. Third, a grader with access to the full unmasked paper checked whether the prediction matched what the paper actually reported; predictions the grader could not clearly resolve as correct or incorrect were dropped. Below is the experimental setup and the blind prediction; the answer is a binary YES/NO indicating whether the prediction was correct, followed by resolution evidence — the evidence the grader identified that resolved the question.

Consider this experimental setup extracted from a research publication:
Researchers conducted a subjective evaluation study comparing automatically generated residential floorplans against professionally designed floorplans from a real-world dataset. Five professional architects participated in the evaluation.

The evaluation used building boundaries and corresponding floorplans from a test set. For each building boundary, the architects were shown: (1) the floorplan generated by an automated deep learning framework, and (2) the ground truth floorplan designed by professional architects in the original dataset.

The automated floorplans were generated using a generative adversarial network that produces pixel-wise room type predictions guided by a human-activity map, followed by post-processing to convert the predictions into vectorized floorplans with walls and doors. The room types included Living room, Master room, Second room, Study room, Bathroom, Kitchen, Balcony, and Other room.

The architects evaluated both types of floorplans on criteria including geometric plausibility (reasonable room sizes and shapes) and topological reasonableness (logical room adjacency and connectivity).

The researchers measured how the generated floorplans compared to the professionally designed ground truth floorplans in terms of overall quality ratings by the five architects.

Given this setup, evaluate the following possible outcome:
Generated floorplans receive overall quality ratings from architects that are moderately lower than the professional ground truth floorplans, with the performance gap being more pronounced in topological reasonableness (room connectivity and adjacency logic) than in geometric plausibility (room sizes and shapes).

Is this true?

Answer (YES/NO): NO